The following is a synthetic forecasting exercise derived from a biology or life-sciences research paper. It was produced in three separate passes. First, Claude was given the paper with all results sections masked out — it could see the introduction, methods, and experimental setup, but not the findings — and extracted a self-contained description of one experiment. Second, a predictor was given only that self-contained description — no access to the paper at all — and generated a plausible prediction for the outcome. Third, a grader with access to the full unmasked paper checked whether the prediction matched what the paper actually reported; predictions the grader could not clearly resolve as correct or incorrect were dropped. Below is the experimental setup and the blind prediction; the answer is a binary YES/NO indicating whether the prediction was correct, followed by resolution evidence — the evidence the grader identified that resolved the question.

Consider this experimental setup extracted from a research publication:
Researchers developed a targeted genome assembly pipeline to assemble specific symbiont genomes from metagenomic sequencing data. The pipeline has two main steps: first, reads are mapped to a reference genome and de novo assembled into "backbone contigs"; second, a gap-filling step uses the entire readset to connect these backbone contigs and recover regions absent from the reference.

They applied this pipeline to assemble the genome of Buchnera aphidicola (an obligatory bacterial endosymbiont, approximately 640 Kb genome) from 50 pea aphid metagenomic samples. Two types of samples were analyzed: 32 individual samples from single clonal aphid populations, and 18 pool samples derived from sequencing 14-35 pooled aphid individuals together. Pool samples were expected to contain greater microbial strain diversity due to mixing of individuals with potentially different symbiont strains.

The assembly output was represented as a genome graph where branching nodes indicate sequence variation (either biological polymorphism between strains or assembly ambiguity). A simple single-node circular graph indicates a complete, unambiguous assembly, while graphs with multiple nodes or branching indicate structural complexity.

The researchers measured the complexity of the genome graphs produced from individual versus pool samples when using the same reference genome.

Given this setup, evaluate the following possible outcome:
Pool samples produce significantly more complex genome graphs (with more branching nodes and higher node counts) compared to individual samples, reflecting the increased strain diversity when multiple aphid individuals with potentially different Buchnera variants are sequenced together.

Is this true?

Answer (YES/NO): YES